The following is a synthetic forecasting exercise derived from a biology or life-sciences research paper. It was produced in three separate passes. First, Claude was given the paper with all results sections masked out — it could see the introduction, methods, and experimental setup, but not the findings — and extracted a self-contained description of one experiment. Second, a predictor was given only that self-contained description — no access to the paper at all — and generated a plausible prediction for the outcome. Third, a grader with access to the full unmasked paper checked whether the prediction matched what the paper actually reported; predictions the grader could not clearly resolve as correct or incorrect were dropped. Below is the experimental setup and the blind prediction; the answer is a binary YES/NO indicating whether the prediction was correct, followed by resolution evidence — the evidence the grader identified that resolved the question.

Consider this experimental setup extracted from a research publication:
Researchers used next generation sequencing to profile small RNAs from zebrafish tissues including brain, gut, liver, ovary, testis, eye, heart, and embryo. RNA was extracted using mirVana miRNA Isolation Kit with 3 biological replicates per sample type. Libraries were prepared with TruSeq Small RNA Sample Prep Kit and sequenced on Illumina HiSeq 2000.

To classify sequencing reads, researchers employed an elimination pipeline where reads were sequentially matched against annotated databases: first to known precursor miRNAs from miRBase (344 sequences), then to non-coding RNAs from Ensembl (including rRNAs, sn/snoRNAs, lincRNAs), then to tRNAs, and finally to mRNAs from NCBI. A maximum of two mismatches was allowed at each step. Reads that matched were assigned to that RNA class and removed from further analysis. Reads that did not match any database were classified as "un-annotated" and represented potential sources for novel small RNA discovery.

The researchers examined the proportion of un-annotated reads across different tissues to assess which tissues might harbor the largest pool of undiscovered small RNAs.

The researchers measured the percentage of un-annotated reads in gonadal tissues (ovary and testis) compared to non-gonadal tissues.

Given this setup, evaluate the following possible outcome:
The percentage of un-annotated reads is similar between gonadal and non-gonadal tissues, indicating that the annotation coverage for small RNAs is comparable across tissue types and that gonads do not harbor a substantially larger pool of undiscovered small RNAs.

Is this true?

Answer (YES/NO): NO